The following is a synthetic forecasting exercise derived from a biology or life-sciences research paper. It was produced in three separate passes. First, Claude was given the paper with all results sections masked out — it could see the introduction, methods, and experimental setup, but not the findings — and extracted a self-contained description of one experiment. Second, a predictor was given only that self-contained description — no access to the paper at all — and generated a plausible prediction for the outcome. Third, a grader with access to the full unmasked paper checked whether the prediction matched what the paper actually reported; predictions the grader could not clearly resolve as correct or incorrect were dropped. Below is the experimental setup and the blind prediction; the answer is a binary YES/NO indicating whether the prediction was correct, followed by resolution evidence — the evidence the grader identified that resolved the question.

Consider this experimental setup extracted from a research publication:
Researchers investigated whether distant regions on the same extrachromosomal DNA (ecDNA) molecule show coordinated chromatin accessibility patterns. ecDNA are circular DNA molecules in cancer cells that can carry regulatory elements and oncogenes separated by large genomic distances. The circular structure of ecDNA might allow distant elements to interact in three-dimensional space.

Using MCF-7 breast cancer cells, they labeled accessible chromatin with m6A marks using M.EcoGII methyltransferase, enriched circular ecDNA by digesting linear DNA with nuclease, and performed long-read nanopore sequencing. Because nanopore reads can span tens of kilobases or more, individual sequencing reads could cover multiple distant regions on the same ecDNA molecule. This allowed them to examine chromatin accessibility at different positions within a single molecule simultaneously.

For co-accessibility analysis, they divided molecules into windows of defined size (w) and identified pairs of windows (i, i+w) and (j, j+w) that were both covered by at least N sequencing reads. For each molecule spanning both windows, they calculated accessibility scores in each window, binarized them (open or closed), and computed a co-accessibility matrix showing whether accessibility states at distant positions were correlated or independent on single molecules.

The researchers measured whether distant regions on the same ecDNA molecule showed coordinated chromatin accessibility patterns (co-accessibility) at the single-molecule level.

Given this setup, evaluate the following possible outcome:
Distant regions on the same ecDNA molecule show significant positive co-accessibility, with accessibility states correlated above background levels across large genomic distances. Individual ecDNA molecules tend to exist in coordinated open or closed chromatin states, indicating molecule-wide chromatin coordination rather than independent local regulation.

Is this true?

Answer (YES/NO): YES